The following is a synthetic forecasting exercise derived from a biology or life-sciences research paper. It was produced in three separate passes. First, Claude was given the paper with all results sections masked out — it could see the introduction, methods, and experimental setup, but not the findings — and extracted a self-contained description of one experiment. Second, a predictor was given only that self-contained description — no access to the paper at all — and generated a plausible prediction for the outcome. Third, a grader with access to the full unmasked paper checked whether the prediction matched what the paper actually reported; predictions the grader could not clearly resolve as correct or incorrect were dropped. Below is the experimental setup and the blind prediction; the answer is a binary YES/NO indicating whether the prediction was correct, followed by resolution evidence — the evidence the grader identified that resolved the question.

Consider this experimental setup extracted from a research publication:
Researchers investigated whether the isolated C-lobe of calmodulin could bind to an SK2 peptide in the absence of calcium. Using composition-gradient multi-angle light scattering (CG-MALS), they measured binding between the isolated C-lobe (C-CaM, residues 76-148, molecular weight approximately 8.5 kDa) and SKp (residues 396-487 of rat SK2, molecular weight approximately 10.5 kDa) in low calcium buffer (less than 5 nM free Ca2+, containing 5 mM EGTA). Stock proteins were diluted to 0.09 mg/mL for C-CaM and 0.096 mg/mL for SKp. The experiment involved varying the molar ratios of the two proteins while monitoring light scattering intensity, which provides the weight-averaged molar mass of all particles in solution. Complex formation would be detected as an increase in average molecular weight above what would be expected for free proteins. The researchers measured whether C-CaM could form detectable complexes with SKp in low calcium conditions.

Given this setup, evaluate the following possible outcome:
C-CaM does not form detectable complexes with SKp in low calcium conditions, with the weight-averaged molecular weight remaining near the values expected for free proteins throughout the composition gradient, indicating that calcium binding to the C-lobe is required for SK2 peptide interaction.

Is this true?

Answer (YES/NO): NO